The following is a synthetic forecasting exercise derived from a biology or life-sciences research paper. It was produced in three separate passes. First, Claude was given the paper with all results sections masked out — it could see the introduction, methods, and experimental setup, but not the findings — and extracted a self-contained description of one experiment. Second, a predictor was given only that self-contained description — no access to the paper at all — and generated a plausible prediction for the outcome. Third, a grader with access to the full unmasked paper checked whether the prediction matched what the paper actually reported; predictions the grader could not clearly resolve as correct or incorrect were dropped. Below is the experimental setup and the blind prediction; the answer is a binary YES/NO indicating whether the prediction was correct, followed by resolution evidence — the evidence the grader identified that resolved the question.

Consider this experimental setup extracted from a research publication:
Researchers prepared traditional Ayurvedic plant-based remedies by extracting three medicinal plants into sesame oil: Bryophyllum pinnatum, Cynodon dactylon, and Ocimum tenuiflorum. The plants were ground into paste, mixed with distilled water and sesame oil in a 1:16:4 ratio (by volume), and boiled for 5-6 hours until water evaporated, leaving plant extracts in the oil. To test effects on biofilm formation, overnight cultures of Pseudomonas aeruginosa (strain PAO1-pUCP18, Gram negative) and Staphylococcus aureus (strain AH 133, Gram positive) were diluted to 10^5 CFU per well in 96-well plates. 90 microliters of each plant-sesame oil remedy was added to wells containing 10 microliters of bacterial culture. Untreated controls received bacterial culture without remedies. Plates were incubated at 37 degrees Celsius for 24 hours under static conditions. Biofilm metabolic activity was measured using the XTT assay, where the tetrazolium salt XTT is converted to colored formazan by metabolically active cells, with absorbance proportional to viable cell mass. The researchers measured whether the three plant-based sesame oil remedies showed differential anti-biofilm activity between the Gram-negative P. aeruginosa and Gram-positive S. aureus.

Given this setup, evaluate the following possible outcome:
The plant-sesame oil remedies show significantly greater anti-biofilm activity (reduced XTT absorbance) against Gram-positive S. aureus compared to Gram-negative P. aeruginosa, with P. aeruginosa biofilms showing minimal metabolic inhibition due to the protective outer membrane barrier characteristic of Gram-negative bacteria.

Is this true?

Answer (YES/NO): NO